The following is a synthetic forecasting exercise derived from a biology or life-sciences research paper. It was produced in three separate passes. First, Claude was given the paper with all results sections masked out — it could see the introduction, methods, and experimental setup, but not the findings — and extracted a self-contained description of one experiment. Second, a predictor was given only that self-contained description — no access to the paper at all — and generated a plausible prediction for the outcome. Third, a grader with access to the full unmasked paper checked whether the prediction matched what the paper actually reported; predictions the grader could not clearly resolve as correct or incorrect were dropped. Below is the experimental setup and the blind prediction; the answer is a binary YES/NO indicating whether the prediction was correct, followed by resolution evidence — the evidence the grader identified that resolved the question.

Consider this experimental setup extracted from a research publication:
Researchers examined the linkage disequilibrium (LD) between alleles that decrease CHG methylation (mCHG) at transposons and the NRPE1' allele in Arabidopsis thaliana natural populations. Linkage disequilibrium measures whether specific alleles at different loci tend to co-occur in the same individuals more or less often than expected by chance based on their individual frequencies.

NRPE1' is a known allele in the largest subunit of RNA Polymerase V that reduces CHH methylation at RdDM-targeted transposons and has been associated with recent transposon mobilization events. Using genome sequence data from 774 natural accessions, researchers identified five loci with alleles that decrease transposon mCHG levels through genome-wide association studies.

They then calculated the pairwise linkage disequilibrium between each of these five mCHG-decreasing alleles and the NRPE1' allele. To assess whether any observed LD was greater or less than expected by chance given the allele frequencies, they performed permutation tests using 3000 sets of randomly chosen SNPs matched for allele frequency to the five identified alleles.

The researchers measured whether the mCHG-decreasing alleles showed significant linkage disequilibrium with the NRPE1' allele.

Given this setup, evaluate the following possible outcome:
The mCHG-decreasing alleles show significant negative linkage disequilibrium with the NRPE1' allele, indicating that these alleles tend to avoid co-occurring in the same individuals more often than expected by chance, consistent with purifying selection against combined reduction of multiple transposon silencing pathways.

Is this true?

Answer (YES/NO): YES